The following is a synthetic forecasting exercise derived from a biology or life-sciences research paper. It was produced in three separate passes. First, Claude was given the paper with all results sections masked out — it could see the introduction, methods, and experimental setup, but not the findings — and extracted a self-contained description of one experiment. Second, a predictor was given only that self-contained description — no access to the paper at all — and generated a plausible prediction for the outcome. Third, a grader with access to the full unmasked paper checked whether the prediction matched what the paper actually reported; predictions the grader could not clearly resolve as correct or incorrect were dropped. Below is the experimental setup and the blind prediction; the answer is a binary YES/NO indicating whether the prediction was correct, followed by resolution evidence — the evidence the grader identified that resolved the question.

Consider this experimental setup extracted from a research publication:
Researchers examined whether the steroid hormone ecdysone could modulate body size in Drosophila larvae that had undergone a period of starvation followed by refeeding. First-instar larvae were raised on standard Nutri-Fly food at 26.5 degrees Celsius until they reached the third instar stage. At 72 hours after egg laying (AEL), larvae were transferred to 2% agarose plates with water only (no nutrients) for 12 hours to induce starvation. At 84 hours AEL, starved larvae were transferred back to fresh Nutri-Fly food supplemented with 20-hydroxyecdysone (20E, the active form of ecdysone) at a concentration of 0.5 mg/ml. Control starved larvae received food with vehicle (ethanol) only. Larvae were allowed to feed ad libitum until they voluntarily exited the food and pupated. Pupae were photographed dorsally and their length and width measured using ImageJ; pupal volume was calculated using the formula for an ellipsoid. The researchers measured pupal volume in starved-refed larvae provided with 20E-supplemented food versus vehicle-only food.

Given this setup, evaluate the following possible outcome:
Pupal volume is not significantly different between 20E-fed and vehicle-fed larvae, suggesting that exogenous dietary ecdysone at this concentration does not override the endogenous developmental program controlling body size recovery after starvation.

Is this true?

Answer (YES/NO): NO